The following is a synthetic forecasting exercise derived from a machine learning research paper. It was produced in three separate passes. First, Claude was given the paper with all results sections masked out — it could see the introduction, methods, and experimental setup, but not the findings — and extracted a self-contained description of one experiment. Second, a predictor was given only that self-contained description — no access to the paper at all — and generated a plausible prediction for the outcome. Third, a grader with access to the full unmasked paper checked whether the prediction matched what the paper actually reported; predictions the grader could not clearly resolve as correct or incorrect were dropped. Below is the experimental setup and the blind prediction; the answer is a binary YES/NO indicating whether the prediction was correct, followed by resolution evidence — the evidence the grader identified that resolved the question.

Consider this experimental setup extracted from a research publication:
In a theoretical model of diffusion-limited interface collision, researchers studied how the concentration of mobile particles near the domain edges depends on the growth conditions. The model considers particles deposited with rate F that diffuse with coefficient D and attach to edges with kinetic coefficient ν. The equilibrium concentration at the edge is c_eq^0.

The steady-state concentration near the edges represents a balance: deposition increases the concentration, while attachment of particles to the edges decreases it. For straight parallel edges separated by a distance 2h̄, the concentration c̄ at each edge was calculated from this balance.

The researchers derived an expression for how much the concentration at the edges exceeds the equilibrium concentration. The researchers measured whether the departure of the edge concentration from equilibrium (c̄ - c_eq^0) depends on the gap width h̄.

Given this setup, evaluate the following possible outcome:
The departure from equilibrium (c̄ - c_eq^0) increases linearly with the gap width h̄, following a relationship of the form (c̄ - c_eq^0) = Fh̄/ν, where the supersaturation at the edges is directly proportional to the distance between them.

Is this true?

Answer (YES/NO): YES